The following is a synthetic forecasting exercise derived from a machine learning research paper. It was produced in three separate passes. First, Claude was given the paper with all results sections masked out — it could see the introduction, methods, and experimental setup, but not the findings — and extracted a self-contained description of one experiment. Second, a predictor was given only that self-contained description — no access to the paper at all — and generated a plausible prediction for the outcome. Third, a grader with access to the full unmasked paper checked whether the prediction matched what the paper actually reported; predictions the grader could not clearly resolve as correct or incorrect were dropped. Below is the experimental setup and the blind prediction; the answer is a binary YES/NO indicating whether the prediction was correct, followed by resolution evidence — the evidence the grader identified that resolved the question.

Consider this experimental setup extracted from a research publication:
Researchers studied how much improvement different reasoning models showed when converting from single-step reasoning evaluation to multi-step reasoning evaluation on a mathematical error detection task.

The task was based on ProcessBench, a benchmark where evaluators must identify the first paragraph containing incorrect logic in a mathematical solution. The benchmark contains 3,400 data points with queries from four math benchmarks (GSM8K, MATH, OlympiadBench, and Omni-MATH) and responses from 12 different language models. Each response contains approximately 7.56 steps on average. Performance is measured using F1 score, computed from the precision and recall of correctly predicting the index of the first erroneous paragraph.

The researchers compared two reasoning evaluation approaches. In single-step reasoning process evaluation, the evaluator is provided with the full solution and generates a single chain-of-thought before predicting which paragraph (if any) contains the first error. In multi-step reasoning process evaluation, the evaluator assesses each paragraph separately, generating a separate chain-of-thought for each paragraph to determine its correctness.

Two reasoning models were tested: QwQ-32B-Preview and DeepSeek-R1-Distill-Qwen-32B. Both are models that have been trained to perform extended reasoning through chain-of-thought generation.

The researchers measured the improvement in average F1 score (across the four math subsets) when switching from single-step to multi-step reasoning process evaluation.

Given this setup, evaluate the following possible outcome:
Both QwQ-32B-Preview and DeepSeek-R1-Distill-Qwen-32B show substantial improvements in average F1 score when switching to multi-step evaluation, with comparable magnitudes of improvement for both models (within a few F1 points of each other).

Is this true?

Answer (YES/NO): NO